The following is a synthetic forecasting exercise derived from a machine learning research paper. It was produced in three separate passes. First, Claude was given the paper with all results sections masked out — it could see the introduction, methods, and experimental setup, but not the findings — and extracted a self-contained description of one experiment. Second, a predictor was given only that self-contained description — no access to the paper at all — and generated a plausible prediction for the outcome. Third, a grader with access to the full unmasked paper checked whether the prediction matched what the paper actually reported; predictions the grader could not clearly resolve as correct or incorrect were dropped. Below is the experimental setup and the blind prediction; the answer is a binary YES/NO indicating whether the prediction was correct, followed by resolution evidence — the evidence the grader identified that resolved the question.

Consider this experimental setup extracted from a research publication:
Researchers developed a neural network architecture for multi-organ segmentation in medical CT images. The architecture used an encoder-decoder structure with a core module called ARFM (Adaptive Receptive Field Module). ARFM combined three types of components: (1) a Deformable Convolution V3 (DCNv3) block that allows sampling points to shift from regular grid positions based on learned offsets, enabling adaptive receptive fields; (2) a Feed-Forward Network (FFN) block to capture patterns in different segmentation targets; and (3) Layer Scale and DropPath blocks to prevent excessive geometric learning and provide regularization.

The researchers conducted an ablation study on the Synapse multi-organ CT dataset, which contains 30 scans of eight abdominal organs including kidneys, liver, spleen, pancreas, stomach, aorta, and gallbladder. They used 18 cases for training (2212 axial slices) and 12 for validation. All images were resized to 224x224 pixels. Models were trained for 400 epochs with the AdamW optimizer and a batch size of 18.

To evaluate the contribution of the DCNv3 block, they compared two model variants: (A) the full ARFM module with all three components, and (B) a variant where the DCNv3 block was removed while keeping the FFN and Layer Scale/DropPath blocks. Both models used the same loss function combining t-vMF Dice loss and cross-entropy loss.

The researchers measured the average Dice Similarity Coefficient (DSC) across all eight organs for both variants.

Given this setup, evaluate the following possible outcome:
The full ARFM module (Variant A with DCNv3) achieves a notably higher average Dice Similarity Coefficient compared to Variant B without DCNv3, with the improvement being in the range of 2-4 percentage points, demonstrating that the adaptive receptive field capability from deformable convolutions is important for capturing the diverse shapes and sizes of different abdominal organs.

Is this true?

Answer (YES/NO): NO